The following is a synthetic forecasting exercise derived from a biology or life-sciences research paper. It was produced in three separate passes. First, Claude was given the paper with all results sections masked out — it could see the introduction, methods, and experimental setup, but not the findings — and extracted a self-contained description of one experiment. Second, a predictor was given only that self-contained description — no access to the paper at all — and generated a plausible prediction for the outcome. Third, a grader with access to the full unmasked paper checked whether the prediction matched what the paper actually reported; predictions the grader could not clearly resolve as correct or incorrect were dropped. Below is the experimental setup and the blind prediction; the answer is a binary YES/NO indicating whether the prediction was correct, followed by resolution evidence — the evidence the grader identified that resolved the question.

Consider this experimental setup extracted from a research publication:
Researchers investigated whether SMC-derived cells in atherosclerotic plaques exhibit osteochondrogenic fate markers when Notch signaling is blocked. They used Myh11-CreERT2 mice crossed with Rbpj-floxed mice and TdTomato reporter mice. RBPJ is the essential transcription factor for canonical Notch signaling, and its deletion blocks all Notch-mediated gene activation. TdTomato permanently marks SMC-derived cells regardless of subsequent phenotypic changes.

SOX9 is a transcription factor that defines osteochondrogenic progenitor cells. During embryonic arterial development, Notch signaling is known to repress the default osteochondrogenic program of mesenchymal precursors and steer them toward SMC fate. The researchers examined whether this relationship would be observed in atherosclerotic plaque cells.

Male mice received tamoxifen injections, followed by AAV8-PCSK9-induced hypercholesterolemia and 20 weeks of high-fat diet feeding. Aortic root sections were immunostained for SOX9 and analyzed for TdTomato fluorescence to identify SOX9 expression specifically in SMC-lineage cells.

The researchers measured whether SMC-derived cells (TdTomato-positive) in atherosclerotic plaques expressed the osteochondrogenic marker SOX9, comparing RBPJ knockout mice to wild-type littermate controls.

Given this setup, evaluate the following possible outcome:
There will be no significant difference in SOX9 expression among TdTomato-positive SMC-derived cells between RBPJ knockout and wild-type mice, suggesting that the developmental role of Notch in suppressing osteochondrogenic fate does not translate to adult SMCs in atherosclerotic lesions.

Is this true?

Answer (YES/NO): YES